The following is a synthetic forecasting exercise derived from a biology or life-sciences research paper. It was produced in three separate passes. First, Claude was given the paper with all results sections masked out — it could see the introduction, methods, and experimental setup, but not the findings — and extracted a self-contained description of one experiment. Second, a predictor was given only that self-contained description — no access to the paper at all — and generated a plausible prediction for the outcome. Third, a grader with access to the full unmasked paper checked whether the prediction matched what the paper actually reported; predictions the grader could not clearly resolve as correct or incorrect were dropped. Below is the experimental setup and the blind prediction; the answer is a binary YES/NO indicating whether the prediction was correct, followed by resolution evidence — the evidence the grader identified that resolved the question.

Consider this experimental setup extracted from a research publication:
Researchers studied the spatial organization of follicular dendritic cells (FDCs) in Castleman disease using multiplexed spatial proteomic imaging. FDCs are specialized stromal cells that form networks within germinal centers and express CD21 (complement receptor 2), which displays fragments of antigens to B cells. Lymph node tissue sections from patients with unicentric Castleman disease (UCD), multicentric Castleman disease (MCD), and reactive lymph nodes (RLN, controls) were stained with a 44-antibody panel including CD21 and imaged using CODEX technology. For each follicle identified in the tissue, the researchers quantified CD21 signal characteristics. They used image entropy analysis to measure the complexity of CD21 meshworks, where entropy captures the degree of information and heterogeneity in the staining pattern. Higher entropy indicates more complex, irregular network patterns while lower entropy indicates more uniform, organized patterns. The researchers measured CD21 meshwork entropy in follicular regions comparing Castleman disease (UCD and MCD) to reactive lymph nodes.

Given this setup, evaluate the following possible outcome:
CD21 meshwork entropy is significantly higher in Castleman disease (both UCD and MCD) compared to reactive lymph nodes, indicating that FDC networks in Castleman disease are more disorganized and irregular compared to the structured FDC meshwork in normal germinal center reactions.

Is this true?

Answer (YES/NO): NO